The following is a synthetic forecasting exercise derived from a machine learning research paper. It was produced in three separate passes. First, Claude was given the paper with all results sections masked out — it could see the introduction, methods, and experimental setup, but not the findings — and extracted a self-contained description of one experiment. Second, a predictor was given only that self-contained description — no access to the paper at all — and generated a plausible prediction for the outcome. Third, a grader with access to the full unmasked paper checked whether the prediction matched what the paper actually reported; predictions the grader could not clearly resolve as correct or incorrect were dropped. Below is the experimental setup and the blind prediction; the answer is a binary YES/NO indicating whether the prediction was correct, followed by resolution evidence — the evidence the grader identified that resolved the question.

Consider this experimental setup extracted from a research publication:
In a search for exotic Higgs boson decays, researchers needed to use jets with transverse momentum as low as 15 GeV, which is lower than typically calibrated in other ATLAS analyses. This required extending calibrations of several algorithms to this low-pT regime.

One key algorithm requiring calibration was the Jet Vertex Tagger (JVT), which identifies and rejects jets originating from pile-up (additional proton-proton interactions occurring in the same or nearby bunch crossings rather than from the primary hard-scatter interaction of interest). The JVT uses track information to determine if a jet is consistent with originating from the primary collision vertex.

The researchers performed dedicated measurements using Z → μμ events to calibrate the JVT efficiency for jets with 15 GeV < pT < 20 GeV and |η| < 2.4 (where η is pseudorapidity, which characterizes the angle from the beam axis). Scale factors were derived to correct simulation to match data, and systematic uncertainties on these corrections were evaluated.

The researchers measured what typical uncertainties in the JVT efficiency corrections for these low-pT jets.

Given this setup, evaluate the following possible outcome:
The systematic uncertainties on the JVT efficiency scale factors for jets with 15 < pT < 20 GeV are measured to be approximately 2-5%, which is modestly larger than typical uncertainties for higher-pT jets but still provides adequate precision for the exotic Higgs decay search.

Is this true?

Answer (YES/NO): NO